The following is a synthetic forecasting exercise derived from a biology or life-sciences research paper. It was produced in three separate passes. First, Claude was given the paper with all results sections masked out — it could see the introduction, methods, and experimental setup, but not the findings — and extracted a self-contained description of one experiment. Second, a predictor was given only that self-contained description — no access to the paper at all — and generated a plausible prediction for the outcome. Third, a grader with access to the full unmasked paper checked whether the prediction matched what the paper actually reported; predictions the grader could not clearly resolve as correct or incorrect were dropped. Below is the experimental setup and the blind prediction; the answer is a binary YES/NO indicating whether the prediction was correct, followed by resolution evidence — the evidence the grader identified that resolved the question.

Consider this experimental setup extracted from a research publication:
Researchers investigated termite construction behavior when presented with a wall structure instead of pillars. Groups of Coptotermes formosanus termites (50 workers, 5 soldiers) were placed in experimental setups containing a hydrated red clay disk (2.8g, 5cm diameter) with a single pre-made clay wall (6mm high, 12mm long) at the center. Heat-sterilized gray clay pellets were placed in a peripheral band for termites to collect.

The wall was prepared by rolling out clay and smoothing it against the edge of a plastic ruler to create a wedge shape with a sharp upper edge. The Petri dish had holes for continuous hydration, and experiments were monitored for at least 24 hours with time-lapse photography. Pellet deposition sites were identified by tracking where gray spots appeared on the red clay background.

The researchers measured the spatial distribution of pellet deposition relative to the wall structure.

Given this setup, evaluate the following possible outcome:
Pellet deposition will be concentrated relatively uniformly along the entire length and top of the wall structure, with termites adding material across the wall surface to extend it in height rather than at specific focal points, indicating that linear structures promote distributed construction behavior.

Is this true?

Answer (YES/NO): NO